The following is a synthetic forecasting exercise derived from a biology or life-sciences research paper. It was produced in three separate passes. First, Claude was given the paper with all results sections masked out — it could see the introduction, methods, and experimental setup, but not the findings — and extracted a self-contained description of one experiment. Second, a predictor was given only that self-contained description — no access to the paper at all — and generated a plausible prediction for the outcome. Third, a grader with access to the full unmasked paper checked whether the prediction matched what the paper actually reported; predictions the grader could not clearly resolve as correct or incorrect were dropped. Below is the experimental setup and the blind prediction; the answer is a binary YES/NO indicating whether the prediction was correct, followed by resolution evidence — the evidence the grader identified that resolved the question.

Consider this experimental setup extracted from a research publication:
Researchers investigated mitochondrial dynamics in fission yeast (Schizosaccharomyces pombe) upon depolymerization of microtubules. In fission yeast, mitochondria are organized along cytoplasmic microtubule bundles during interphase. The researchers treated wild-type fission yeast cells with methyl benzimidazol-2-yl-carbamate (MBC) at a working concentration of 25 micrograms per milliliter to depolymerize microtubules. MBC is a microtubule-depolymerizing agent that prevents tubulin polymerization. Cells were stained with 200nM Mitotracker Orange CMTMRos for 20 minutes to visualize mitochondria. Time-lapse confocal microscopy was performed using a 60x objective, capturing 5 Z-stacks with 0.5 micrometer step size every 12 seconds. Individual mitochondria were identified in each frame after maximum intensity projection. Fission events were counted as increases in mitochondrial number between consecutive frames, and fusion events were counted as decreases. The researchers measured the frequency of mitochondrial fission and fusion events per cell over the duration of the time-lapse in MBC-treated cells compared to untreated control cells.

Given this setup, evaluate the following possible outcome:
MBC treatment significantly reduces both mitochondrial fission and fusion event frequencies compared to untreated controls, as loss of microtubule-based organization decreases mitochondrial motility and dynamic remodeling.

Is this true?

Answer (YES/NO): NO